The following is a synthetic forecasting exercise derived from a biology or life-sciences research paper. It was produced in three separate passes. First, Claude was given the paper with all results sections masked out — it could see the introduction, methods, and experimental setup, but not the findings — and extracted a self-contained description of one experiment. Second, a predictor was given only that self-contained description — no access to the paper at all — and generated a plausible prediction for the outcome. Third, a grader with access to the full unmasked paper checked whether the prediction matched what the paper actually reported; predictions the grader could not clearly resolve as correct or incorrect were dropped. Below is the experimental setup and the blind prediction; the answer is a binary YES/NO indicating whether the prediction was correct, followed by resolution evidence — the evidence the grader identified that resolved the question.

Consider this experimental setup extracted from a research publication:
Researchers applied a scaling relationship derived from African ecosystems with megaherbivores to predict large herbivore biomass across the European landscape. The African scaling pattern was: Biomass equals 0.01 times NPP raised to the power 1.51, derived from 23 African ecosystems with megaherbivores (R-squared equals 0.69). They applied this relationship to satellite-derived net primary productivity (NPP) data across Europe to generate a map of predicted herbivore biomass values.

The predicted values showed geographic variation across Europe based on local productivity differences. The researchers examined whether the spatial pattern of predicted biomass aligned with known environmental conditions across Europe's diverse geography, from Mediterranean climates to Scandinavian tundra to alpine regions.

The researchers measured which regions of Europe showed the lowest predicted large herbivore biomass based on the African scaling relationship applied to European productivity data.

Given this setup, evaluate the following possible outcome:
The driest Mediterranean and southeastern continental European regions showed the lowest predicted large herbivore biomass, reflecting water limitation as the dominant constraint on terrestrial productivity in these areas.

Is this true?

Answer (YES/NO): NO